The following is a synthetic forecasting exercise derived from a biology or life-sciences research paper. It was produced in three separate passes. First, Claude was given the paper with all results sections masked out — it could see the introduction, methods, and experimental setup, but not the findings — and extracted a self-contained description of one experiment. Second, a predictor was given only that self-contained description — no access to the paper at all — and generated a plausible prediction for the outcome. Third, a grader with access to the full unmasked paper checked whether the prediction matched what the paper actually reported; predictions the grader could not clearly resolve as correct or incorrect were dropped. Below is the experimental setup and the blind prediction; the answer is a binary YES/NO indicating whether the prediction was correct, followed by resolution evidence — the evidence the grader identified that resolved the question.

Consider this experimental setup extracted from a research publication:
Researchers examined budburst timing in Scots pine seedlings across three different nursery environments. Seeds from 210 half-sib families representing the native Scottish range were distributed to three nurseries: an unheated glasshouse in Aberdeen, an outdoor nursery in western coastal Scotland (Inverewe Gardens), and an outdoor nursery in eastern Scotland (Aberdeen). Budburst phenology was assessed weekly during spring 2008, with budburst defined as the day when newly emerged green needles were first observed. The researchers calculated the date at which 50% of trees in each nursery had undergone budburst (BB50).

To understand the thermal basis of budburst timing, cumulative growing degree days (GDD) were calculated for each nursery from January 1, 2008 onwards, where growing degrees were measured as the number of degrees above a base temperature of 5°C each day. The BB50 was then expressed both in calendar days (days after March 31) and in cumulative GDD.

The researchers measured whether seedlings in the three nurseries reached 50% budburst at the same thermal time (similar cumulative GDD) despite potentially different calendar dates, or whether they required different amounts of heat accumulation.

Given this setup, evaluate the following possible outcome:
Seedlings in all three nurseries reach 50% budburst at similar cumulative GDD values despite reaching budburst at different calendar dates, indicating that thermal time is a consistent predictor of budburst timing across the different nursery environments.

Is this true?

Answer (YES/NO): YES